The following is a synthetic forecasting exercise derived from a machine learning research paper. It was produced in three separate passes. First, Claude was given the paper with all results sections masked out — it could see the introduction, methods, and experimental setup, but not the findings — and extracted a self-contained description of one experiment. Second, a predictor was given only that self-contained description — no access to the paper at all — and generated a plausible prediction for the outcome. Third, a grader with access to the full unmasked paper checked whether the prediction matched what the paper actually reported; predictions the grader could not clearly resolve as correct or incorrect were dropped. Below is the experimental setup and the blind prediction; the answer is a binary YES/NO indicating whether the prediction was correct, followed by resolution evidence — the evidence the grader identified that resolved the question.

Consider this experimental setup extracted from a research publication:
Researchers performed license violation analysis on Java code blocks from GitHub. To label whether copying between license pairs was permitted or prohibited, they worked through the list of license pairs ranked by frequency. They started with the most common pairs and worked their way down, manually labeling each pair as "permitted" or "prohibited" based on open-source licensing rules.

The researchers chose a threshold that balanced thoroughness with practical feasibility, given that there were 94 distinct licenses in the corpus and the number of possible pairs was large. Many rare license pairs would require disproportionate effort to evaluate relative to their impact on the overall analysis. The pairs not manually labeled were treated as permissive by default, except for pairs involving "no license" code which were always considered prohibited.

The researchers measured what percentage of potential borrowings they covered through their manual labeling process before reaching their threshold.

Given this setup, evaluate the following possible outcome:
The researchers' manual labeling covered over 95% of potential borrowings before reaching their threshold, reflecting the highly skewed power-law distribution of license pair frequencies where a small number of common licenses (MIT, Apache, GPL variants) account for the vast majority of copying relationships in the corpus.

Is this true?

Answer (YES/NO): YES